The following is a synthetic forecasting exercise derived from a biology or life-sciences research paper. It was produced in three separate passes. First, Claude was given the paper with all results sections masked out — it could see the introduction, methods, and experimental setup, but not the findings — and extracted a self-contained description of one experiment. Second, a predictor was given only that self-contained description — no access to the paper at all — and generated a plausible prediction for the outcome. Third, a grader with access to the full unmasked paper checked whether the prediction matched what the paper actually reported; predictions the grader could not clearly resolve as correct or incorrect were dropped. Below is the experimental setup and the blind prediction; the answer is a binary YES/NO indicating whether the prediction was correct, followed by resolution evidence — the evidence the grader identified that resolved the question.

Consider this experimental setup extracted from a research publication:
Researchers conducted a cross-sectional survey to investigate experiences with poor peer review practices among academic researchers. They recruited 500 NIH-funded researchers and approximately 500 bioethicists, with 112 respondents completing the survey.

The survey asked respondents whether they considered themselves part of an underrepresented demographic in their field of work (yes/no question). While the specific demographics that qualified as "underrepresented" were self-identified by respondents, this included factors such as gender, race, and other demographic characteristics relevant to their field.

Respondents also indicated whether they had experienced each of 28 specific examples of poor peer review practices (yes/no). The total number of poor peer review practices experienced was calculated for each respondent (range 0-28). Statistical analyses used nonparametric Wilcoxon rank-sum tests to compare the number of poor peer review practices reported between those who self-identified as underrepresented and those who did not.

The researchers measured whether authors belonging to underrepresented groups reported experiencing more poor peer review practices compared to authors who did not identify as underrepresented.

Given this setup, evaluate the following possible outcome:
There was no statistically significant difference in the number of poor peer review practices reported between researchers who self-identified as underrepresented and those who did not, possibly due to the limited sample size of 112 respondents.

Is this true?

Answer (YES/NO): NO